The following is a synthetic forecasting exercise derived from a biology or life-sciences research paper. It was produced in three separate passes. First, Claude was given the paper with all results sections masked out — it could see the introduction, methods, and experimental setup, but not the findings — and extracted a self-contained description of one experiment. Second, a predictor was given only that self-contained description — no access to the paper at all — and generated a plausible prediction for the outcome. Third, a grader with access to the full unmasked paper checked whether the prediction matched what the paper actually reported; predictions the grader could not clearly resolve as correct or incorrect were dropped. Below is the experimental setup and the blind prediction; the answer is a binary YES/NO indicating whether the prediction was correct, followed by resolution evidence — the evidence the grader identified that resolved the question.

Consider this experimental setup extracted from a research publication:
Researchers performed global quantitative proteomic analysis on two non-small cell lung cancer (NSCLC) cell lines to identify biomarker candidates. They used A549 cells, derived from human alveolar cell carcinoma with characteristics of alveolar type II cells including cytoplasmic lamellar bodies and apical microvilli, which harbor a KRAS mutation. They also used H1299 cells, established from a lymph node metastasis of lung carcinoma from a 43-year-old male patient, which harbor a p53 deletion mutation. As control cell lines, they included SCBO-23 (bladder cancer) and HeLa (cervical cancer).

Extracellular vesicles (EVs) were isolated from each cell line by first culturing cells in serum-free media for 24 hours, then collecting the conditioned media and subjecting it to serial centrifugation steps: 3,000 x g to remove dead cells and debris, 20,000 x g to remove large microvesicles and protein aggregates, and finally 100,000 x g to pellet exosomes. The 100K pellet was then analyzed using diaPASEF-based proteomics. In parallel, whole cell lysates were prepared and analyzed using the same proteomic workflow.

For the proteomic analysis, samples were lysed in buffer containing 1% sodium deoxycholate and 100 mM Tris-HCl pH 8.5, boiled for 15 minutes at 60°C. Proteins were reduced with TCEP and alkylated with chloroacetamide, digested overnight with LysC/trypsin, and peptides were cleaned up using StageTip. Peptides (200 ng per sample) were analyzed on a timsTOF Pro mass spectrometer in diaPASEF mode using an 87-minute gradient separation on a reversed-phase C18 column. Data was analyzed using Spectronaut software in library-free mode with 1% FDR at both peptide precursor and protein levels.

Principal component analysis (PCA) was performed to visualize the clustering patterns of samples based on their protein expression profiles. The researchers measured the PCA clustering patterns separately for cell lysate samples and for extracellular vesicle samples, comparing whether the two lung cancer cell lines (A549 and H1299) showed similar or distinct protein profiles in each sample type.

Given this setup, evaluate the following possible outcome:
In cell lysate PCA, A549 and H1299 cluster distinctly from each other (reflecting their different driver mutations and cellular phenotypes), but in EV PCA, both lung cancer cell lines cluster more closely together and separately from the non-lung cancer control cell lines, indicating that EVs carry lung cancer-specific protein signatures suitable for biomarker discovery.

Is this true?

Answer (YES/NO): NO